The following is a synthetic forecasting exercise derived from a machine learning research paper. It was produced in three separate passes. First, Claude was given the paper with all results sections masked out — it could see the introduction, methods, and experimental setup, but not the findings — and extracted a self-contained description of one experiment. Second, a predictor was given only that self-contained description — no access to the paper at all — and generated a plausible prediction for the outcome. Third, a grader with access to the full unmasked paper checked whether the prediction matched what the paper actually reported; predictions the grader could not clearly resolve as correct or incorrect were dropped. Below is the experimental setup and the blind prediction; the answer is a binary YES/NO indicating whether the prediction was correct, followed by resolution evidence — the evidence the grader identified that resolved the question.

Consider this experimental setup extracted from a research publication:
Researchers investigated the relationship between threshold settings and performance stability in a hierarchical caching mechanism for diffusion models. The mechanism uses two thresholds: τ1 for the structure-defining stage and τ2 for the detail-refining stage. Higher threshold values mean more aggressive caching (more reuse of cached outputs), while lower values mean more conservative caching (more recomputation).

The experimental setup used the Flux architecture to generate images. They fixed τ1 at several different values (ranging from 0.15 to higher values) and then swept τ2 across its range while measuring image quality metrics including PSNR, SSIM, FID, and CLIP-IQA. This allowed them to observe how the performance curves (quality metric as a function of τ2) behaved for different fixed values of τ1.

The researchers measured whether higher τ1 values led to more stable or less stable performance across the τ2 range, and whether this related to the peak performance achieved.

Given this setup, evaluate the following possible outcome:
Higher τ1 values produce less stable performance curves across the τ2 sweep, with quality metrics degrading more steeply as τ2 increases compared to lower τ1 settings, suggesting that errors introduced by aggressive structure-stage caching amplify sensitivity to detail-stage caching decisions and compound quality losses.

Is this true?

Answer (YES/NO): NO